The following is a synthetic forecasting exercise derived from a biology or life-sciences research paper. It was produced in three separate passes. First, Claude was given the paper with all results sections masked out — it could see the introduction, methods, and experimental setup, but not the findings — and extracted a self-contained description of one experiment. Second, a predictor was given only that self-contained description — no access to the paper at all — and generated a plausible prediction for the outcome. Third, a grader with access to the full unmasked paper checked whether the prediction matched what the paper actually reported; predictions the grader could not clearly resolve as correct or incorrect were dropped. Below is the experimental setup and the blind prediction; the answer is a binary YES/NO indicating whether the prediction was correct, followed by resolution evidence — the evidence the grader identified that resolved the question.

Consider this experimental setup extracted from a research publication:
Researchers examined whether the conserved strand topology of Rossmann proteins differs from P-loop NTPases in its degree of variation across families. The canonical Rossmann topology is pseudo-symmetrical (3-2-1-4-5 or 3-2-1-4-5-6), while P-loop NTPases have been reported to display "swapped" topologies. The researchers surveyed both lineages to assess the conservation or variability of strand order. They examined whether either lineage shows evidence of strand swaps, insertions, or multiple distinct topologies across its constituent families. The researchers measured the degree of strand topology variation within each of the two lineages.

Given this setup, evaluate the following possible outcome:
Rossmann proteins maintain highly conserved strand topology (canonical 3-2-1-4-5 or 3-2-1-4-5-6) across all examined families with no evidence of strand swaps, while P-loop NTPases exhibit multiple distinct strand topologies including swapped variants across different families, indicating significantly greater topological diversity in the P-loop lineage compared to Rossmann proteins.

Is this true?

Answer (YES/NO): YES